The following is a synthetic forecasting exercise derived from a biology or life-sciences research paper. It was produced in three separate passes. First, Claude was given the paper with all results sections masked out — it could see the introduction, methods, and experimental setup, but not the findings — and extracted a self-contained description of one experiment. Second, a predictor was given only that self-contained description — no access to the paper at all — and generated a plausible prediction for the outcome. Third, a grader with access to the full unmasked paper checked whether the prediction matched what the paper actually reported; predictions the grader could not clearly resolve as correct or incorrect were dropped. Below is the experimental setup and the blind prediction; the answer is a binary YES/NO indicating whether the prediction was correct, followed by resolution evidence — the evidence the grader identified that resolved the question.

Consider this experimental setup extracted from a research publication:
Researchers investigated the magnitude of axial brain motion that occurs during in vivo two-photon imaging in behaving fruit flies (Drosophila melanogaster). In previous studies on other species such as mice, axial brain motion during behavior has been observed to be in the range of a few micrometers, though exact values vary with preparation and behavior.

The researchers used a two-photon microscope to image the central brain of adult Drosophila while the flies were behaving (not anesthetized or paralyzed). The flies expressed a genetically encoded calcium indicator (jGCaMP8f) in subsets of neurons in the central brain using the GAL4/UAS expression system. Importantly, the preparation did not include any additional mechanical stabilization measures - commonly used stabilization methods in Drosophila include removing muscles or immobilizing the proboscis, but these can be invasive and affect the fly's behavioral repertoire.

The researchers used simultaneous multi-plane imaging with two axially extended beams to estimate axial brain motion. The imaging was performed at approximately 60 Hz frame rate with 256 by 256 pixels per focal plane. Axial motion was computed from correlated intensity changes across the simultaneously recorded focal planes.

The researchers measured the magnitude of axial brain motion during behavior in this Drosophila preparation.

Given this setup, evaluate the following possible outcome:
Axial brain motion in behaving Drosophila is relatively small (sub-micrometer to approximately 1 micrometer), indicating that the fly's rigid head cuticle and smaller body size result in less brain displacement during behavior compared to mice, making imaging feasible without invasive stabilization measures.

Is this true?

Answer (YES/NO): NO